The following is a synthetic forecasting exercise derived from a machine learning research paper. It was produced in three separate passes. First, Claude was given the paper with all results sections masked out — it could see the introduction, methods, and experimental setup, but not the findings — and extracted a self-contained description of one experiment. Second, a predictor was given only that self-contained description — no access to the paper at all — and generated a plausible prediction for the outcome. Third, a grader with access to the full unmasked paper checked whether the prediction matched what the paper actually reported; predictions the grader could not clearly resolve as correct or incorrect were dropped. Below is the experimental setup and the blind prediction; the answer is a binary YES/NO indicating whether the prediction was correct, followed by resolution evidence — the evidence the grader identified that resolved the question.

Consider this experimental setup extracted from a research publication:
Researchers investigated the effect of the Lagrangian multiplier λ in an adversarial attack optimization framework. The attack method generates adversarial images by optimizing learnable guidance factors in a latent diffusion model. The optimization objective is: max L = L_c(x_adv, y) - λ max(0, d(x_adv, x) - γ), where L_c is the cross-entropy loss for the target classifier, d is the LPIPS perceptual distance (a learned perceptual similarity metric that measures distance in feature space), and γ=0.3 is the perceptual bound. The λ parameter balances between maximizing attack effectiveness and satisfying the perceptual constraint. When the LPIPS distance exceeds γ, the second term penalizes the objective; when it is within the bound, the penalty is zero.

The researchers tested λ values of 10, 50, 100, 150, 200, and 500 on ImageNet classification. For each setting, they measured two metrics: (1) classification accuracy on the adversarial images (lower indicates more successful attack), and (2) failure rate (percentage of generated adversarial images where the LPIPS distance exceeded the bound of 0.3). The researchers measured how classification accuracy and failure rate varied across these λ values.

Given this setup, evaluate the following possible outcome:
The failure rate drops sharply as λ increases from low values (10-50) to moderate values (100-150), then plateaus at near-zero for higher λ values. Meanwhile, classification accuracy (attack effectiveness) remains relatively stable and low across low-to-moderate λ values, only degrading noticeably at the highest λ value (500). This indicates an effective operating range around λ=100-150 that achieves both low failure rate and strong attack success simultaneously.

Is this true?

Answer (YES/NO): NO